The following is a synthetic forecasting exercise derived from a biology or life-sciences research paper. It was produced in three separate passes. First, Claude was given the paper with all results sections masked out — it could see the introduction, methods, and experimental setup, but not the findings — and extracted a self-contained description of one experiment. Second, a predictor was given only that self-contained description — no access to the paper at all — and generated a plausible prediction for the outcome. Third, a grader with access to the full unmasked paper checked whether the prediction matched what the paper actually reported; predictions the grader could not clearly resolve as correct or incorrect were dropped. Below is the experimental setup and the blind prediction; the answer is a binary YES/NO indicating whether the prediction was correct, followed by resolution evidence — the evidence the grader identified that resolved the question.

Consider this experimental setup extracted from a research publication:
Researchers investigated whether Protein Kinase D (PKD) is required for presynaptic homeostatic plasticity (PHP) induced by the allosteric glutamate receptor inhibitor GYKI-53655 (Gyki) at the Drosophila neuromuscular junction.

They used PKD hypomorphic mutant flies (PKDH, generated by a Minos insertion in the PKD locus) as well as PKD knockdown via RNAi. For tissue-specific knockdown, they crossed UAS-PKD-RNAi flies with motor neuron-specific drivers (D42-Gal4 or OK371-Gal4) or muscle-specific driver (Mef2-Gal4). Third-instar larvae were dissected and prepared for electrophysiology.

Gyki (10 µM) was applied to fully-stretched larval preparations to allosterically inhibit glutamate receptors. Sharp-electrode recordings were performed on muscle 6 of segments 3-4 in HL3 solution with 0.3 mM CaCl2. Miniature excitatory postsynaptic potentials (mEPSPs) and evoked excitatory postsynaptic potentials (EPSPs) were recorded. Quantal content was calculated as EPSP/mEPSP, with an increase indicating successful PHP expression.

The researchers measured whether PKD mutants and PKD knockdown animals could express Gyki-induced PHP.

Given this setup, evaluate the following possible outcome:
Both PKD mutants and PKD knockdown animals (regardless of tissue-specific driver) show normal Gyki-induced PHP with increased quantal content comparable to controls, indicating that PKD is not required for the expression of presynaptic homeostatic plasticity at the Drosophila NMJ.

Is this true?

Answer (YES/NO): NO